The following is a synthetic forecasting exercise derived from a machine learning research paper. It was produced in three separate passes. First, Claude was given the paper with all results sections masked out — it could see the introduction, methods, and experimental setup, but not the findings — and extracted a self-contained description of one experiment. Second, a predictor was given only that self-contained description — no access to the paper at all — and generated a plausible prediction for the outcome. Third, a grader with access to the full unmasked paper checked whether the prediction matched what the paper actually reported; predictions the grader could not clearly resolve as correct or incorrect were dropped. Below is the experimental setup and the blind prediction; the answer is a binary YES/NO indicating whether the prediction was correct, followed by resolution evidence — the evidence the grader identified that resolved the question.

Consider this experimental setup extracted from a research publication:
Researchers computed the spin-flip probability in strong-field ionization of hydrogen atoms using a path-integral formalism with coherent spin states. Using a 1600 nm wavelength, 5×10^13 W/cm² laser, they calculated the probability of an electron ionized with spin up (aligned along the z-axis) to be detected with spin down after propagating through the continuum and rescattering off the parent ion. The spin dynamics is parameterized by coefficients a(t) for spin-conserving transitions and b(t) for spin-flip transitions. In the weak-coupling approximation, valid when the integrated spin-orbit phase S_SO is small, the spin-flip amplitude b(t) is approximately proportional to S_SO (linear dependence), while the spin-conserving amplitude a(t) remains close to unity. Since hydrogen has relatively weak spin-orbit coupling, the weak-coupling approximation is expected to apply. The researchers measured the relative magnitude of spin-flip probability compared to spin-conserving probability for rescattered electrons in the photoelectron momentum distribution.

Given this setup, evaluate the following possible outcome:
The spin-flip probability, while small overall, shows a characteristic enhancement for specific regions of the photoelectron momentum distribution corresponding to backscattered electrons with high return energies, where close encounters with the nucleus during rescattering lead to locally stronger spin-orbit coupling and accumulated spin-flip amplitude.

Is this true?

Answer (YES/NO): NO